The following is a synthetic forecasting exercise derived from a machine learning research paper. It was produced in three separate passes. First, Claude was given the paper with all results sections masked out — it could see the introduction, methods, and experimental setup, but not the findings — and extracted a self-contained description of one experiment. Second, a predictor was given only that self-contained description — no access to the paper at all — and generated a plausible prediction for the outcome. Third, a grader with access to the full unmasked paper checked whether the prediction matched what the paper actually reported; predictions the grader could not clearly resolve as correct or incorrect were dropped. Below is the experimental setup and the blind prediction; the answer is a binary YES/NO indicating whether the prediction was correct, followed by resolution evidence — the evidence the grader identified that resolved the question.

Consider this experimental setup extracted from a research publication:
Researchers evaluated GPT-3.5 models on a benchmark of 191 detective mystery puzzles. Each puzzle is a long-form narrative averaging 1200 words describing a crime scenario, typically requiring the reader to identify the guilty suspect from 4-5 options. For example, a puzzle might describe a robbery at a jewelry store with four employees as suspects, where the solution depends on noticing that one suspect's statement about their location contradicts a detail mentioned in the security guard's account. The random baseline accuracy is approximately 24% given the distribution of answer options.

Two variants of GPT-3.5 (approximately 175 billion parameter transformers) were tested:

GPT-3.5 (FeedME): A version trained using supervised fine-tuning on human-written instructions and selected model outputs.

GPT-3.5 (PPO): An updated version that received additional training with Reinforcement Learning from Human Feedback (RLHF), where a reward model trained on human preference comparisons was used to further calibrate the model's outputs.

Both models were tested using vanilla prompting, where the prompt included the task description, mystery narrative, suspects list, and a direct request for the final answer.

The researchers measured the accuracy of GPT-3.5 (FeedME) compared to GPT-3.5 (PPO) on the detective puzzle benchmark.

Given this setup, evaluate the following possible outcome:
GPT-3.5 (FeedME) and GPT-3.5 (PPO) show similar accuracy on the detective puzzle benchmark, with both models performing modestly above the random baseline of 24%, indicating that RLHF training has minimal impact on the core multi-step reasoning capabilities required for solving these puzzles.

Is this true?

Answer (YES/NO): YES